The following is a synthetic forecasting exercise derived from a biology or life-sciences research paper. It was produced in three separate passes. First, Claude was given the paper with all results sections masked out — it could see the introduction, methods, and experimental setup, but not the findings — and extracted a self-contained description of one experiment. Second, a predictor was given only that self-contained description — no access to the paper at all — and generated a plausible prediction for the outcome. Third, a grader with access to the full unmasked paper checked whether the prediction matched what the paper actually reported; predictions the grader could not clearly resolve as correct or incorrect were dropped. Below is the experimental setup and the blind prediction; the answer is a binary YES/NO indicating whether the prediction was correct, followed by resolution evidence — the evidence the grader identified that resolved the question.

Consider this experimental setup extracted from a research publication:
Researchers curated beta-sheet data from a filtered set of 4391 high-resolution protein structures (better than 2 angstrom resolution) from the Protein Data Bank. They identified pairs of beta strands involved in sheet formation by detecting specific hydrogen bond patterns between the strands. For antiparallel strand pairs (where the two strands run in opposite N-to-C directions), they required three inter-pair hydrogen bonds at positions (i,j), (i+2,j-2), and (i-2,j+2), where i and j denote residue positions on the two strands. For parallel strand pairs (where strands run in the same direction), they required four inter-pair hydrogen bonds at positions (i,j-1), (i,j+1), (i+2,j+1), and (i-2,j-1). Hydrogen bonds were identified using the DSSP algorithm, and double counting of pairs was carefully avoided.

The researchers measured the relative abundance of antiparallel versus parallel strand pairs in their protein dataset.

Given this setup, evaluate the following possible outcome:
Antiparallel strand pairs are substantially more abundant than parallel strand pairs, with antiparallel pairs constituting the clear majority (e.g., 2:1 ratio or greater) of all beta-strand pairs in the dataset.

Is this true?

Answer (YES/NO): YES